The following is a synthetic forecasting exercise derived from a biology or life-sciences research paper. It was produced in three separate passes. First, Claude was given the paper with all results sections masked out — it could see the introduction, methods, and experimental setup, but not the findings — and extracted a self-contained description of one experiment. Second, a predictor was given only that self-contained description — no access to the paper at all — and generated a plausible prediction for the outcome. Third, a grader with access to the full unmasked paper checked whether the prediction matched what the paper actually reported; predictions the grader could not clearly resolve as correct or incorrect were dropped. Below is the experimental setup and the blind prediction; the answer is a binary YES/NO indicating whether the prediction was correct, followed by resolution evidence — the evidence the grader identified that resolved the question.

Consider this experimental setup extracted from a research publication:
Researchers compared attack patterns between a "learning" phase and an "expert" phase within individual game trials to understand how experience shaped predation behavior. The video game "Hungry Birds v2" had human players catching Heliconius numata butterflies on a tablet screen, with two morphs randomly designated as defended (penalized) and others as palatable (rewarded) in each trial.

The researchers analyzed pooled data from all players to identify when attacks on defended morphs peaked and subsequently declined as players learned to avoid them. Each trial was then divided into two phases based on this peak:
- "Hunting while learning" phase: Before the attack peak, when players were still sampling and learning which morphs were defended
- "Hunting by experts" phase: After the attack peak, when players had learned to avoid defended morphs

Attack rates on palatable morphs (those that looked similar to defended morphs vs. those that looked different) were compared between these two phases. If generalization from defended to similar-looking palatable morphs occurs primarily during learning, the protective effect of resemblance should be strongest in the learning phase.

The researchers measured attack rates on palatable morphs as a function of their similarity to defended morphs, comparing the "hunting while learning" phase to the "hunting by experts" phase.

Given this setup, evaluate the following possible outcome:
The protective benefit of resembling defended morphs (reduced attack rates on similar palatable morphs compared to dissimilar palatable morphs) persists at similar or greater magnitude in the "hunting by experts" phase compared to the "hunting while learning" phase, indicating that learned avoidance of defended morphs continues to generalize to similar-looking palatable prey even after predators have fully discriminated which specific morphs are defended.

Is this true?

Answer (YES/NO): NO